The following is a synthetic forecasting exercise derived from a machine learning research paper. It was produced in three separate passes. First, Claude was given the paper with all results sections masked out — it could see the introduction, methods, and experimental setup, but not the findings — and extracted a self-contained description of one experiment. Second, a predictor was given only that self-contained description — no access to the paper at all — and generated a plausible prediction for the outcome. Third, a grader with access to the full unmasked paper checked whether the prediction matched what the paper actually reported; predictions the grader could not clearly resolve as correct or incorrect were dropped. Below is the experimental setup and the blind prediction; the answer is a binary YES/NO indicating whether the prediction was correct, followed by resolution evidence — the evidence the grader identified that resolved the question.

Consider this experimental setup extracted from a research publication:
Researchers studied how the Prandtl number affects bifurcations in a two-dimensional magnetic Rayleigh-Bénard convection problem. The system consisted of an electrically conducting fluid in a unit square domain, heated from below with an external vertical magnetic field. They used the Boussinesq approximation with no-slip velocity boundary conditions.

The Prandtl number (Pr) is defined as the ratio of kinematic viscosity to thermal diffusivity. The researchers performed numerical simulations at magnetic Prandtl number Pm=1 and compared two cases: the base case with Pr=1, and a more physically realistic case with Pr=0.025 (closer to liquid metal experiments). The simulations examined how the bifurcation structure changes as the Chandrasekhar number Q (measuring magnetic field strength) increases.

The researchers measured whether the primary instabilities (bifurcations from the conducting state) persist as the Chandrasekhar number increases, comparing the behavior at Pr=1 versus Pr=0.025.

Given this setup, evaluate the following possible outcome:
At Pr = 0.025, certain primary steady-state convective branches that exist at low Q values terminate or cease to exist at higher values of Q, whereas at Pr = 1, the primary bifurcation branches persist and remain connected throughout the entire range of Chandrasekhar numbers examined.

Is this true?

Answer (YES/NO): NO